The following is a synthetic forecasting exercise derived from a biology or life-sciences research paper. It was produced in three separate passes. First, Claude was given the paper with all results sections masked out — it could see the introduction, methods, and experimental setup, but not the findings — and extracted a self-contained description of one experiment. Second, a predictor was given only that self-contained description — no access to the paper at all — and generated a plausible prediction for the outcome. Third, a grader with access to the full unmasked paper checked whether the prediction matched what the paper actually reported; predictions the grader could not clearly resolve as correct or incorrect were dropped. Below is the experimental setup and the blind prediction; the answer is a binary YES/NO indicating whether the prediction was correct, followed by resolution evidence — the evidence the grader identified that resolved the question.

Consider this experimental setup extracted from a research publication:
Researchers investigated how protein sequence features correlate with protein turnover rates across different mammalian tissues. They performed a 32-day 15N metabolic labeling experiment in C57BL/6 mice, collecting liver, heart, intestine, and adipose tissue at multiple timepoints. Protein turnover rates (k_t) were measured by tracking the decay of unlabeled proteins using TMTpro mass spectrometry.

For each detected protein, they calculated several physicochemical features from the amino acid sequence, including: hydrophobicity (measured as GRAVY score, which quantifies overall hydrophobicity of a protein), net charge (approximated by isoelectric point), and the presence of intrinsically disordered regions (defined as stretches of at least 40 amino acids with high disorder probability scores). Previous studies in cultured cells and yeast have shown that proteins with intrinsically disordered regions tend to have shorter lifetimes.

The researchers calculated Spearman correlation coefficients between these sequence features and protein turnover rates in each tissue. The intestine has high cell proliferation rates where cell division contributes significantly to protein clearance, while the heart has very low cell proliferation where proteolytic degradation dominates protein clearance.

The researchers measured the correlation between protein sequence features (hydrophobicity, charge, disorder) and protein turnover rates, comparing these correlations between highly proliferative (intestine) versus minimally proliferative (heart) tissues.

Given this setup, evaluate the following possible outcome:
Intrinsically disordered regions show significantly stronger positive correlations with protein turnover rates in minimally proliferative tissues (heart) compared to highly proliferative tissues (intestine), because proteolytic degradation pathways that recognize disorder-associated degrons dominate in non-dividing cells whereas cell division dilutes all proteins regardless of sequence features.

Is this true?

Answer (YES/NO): YES